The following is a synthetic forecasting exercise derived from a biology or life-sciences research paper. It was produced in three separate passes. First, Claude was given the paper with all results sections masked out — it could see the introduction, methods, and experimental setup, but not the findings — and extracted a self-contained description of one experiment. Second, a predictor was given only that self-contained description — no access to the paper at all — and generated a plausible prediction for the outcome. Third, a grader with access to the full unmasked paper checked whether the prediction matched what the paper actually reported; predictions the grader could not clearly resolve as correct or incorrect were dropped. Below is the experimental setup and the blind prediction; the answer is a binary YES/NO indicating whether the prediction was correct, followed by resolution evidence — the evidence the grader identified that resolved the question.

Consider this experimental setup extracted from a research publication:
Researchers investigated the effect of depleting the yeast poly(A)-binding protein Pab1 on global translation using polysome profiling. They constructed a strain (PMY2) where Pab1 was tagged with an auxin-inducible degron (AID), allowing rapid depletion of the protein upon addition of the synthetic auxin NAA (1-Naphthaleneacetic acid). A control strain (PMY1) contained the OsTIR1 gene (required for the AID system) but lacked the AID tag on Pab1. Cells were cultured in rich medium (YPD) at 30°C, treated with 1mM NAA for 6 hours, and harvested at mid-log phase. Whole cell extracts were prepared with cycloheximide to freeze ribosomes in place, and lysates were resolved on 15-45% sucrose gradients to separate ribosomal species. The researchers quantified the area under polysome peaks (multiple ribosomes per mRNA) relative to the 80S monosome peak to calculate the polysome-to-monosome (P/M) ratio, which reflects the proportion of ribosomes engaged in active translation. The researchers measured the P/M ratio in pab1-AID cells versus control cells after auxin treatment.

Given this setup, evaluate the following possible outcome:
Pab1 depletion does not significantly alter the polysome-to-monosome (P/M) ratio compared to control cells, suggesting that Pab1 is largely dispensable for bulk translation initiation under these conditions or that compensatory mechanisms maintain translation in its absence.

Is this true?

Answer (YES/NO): NO